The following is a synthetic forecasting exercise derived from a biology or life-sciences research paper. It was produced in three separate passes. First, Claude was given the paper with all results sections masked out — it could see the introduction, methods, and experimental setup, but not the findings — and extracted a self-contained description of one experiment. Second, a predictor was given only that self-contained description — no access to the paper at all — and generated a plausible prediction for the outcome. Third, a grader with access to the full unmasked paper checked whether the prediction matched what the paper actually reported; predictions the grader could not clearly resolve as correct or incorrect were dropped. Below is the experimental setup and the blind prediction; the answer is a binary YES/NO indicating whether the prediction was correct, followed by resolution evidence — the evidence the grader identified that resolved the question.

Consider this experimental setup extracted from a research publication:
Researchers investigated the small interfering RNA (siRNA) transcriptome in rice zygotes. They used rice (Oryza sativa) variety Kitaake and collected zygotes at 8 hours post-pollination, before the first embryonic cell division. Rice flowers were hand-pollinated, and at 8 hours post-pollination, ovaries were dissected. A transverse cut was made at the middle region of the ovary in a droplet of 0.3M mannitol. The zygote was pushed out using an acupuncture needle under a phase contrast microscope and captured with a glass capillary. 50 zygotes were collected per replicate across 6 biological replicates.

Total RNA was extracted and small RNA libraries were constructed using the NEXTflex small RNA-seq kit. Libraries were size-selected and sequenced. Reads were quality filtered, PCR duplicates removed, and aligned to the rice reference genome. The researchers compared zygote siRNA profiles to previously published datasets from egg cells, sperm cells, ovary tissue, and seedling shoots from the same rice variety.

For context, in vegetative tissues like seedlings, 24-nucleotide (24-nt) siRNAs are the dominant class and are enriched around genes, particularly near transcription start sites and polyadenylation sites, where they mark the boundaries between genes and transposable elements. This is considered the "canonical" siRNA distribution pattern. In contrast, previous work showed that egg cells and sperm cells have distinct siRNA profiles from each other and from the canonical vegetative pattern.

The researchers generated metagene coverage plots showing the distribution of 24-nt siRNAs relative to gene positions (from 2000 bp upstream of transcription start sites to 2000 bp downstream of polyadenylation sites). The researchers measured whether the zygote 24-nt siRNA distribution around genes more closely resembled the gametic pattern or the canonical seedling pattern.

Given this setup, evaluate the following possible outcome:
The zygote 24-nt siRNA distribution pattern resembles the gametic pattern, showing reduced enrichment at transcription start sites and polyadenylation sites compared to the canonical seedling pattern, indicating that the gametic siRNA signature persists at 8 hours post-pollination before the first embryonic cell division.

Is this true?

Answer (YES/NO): YES